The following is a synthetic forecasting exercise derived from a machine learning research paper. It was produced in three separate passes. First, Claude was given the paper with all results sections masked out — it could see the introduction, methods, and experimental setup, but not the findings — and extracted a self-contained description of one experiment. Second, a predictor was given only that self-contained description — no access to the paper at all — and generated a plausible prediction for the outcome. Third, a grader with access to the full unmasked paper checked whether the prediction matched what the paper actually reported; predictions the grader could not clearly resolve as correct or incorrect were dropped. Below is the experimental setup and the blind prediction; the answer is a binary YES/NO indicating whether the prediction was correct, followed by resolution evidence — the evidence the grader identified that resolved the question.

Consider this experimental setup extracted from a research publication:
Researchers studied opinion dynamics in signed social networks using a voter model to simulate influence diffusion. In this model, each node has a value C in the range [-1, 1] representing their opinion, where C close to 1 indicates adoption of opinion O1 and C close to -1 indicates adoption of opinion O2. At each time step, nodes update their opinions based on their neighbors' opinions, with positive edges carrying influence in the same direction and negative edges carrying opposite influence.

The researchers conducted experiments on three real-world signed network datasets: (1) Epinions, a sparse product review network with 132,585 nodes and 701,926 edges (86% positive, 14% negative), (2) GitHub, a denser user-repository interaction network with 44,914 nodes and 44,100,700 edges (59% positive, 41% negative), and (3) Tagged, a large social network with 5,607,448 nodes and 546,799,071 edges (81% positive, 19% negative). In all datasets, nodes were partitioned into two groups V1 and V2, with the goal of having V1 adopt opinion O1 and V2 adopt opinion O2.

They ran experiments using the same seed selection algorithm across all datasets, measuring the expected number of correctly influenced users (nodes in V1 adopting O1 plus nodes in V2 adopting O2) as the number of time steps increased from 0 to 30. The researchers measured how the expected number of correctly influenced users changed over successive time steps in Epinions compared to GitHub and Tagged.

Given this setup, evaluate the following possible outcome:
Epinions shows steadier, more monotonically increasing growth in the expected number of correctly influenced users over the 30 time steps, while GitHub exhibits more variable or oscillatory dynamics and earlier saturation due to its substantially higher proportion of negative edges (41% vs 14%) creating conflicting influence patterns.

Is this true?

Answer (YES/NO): NO